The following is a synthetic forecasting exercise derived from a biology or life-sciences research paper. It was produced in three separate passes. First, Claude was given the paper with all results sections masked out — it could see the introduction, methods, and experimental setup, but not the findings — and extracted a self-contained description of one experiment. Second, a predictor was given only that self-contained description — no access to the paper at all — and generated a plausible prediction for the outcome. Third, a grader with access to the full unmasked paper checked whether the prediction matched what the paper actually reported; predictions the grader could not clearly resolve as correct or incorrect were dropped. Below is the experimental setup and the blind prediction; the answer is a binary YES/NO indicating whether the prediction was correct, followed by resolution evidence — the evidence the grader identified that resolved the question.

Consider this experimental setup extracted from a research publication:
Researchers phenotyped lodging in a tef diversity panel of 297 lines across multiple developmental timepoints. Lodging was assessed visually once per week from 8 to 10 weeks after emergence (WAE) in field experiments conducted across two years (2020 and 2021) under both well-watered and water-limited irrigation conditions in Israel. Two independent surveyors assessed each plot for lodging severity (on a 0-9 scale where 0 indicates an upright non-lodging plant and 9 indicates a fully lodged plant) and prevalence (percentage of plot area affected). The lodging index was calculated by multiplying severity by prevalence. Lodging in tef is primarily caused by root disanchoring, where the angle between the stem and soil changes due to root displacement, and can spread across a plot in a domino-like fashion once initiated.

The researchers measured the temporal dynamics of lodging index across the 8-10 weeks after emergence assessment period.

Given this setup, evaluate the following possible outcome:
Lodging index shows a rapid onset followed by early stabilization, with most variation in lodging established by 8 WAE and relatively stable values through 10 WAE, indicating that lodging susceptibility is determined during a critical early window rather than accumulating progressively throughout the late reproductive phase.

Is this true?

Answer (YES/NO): NO